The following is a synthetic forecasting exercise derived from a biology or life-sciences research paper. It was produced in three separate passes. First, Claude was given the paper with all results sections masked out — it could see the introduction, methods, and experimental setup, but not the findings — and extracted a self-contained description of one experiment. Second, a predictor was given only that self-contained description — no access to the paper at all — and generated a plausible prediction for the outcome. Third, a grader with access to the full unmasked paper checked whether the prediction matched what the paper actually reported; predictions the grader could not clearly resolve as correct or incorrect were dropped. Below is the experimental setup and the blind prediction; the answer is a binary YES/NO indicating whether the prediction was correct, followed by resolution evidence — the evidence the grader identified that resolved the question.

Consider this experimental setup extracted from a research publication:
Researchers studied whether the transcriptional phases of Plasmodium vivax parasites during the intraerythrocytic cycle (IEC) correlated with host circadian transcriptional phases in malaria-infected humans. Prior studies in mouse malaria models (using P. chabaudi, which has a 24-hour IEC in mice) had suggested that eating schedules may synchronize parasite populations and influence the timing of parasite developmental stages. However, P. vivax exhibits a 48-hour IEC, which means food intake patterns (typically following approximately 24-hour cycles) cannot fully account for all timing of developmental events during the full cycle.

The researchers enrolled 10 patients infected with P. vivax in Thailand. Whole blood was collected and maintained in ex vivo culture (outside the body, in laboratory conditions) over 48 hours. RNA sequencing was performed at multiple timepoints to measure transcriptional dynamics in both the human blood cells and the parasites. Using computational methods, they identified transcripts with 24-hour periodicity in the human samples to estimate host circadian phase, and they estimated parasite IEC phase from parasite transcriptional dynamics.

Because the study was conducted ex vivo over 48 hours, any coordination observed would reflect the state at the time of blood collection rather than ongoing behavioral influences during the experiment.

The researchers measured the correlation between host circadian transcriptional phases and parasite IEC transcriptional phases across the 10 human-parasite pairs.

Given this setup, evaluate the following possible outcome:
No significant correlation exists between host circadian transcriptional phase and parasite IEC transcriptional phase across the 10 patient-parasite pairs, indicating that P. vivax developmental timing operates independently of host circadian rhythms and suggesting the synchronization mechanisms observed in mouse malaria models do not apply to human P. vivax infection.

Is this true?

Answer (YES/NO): NO